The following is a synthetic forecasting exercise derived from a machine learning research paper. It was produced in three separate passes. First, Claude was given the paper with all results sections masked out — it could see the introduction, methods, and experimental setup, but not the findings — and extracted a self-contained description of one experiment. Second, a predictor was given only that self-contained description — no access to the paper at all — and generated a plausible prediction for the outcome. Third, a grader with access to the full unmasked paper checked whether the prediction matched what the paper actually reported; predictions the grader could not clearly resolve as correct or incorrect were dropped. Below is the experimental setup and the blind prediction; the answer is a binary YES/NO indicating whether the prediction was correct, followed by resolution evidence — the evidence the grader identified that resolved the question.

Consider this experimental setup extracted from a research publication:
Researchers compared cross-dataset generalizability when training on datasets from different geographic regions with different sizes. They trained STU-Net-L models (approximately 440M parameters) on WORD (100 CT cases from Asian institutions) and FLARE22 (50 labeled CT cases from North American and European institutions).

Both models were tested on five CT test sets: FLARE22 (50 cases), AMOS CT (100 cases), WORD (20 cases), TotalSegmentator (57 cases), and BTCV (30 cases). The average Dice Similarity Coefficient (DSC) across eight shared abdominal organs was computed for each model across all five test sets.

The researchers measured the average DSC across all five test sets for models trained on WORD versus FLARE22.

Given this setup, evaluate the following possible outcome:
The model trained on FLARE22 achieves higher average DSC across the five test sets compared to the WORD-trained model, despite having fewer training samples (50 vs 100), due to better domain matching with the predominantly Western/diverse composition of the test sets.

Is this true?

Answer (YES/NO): NO